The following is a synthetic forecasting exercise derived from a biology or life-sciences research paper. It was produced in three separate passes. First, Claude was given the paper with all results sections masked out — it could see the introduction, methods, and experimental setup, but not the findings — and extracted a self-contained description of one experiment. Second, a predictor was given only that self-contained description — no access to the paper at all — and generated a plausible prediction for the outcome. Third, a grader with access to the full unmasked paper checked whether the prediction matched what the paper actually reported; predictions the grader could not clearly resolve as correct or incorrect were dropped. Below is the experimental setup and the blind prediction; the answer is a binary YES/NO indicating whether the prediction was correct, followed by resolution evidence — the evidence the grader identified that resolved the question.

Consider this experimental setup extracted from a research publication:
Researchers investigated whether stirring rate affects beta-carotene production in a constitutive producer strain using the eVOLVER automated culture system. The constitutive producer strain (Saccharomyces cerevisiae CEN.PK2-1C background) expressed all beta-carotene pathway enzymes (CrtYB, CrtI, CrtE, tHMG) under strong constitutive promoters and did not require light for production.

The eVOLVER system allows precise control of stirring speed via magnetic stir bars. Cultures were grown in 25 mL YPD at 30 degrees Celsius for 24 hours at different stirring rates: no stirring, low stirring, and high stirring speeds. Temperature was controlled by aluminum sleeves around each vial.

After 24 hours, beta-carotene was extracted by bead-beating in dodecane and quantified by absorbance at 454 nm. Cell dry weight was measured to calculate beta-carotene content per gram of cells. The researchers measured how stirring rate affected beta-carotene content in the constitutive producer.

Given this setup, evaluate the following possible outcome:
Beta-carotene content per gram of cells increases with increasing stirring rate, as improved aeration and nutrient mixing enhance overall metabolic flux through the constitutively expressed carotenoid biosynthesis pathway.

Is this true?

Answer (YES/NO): YES